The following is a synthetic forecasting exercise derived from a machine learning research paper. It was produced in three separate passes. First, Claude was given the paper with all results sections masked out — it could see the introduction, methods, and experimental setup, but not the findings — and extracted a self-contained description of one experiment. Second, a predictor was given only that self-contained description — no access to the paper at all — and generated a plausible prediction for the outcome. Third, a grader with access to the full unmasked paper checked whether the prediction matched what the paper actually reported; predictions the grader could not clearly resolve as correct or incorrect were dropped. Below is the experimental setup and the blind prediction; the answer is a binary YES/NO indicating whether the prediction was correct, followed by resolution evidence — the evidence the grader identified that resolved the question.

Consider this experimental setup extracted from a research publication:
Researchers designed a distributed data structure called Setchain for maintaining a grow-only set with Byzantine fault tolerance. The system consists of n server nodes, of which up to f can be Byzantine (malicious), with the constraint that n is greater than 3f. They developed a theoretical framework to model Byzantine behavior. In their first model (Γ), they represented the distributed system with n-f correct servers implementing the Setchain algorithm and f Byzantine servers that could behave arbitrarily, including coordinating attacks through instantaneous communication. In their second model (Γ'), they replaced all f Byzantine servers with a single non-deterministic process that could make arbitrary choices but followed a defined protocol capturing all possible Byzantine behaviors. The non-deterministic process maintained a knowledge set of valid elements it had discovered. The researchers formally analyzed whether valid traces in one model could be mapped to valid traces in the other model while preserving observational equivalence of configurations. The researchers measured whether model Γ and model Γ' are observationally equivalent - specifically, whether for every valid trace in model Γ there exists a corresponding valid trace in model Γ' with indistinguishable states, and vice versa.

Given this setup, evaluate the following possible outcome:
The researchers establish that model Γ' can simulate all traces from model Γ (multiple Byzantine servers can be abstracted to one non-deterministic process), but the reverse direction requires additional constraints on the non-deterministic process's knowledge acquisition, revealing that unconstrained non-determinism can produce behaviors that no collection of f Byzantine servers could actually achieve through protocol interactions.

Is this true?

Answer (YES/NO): NO